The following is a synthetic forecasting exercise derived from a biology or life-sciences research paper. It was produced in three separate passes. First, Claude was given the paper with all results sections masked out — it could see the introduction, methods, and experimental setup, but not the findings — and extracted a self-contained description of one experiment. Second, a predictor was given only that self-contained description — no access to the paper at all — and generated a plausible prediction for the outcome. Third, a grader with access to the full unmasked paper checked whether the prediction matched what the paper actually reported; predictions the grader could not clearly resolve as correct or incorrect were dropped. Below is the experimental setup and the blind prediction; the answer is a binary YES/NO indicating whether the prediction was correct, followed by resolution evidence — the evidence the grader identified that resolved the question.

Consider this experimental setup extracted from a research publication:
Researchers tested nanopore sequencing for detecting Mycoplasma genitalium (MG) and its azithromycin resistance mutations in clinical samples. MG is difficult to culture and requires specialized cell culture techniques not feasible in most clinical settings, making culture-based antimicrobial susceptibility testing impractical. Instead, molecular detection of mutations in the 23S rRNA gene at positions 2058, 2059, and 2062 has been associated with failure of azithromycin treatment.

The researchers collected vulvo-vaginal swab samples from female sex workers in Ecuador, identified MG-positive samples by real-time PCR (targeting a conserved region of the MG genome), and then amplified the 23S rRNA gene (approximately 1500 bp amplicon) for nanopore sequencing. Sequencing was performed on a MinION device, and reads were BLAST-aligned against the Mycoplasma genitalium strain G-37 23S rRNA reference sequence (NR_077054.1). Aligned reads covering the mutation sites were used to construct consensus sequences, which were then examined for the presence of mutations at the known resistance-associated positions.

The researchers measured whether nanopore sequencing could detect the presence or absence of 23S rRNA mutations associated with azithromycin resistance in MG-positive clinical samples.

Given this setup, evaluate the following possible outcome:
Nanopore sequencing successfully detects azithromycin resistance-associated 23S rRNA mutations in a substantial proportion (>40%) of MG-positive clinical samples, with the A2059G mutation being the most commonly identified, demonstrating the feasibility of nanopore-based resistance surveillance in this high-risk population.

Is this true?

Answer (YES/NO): NO